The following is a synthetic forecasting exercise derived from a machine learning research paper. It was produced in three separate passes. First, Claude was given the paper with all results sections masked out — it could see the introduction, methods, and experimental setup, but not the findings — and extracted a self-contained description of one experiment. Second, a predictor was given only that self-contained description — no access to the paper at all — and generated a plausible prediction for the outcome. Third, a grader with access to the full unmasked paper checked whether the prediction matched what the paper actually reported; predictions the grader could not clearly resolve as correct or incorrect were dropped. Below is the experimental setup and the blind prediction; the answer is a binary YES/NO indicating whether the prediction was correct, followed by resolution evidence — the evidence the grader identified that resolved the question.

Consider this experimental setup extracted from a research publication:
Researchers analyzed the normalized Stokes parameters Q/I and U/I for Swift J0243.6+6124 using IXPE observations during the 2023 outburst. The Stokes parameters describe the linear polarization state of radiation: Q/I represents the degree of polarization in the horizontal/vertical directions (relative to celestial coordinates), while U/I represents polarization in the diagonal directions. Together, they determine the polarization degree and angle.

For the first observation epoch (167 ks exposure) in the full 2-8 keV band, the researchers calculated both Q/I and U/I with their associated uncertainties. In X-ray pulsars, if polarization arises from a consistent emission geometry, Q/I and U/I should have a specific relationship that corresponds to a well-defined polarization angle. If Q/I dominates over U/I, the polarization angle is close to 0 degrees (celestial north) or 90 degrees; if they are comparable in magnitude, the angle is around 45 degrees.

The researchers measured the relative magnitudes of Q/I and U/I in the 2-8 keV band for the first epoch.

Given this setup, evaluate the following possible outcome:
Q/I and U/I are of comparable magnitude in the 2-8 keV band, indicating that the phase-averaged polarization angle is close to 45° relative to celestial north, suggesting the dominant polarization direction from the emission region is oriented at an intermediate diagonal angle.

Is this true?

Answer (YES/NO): NO